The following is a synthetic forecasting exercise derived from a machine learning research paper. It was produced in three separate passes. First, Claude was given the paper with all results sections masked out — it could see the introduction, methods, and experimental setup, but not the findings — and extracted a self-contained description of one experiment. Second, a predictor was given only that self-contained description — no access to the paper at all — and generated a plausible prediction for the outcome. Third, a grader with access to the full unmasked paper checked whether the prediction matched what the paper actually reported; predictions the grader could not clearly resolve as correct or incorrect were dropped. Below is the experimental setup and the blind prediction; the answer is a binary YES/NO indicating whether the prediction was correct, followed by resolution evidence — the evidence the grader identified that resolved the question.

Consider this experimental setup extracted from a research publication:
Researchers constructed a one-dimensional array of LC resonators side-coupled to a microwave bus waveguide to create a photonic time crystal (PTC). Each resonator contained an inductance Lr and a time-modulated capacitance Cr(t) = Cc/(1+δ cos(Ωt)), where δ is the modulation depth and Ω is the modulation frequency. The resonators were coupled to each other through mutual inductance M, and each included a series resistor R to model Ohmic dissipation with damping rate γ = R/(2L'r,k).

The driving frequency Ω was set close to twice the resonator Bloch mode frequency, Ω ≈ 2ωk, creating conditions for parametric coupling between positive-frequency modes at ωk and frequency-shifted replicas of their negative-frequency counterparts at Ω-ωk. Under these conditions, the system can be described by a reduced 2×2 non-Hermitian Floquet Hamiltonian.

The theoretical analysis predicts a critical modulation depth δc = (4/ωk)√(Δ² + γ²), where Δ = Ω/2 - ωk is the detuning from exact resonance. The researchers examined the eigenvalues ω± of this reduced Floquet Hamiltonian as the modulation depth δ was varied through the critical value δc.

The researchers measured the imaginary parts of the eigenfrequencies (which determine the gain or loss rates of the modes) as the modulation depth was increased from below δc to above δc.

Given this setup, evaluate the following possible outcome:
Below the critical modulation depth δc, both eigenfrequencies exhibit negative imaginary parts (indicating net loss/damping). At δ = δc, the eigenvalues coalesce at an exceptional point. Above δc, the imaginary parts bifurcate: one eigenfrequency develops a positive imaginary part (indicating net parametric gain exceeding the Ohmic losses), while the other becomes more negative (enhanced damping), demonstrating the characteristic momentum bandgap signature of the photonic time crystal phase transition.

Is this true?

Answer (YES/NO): NO